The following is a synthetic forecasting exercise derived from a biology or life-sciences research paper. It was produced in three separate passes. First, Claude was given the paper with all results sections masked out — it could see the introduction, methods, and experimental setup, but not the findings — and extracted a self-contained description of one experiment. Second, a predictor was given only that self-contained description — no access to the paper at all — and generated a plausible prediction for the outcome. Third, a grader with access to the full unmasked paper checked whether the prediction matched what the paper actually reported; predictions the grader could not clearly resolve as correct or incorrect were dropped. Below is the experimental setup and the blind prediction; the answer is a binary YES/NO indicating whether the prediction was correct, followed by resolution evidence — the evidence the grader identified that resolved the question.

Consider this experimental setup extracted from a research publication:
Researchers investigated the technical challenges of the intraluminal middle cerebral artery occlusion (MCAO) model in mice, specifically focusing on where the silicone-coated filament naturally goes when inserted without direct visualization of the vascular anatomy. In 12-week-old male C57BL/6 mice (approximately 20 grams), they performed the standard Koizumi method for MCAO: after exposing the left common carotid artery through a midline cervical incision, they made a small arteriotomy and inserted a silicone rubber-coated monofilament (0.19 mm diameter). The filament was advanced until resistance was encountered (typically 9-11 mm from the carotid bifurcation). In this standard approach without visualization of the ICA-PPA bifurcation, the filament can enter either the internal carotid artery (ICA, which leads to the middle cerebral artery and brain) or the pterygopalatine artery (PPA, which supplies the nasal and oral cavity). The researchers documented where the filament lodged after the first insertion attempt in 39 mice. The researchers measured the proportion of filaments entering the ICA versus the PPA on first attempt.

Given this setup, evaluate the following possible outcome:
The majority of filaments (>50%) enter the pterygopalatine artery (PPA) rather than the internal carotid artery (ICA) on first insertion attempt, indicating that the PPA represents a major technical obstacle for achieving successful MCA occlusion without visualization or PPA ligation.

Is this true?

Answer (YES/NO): YES